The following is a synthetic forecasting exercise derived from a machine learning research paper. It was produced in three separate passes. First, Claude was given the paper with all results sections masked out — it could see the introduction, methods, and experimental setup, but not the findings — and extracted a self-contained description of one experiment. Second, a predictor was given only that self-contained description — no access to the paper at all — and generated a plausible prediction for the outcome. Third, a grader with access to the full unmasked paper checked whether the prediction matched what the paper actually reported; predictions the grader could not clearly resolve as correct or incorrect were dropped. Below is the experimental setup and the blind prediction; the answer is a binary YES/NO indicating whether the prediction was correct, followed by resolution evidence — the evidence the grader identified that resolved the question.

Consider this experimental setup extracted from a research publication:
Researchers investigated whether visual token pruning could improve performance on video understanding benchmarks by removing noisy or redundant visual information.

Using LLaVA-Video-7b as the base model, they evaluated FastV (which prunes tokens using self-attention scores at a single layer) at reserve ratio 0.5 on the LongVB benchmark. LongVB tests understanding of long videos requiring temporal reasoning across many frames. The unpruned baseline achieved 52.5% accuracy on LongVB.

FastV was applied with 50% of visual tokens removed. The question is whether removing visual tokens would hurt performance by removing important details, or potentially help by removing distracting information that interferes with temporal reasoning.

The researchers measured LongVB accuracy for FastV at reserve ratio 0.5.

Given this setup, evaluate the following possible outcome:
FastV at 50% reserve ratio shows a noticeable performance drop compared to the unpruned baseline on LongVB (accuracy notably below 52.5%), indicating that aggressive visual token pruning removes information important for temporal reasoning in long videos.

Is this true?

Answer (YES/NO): NO